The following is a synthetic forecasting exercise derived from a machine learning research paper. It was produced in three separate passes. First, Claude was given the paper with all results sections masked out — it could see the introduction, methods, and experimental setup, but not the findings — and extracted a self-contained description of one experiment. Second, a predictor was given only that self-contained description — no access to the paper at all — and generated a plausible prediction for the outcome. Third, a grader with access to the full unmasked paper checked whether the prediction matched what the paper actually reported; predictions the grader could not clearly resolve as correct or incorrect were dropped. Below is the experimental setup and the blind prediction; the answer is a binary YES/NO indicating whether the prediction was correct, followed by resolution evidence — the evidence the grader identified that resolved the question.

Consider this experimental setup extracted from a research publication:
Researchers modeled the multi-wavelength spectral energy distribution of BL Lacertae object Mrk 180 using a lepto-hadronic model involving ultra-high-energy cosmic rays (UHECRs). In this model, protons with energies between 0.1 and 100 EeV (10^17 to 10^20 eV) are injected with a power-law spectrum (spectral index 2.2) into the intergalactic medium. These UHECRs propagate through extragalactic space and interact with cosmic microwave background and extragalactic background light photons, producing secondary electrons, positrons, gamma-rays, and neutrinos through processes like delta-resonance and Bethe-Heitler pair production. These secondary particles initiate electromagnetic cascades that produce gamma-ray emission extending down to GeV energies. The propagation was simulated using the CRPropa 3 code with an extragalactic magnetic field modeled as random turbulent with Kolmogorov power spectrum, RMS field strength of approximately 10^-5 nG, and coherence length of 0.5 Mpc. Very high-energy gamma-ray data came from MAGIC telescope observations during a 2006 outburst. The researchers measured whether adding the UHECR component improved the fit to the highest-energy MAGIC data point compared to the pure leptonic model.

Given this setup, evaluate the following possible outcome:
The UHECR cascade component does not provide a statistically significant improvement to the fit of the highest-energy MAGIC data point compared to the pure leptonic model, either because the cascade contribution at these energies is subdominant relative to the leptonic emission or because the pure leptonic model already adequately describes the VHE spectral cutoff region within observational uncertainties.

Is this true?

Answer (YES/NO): NO